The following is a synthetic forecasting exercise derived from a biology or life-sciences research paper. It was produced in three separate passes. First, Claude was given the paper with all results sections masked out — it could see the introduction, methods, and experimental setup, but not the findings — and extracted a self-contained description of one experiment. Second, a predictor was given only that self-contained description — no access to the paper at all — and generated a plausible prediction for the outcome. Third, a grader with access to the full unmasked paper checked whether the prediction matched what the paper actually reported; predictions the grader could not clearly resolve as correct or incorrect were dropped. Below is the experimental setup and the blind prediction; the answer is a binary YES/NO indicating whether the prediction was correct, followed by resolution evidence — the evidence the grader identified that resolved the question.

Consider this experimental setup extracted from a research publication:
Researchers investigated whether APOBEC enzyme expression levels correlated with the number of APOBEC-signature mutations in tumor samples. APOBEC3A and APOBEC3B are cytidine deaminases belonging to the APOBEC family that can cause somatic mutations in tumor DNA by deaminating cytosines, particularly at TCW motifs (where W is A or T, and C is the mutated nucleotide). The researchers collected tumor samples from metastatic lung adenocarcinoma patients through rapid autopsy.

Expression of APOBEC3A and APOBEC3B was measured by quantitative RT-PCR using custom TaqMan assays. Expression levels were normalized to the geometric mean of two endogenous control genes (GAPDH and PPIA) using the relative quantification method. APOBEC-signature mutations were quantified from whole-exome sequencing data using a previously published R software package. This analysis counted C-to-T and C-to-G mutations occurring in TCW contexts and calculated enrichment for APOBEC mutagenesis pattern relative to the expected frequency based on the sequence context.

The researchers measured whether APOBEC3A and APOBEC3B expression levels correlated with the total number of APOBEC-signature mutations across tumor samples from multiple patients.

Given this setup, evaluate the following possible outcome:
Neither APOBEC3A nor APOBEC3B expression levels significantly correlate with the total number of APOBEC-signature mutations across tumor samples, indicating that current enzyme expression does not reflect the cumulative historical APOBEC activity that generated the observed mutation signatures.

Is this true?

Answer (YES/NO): NO